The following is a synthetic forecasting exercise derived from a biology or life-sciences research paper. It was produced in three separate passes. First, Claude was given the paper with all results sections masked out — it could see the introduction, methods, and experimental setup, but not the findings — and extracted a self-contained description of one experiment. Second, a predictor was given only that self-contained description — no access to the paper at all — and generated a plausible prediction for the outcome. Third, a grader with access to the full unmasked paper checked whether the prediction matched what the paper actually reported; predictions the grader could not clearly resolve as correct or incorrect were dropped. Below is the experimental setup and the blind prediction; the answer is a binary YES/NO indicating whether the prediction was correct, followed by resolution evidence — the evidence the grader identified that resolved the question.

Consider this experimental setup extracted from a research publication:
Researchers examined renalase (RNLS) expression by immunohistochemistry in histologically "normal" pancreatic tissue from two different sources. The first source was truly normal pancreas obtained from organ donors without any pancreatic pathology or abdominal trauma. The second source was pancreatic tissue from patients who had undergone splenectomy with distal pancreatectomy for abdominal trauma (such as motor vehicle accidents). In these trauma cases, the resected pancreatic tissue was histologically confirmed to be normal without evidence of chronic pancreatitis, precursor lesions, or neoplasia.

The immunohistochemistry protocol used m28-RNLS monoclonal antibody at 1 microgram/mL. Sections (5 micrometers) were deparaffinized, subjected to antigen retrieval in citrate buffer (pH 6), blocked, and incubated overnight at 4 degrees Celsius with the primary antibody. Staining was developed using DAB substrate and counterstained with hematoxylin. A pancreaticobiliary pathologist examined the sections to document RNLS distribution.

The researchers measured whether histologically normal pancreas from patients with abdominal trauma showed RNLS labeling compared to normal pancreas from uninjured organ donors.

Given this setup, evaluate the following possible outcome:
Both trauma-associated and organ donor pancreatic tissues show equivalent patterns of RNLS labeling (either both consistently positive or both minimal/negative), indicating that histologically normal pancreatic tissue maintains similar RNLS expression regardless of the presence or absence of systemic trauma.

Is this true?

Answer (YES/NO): NO